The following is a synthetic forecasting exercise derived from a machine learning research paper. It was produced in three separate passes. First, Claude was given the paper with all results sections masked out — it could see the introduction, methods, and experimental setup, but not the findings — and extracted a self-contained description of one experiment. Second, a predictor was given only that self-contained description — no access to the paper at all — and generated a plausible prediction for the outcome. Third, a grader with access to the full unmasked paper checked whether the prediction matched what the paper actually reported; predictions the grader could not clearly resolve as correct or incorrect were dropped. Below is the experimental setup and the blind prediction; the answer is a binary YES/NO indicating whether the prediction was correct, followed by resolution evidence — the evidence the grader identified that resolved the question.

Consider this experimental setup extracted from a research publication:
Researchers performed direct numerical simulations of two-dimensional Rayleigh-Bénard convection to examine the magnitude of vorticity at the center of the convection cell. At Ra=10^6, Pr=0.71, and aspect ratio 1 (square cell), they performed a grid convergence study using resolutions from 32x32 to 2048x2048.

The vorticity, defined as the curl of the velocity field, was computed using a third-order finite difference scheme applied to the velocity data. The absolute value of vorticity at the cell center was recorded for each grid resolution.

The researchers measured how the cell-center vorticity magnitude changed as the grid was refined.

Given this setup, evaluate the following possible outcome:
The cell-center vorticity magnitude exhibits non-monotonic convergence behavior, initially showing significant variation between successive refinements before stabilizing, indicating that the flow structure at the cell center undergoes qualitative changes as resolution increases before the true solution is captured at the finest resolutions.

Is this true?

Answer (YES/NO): NO